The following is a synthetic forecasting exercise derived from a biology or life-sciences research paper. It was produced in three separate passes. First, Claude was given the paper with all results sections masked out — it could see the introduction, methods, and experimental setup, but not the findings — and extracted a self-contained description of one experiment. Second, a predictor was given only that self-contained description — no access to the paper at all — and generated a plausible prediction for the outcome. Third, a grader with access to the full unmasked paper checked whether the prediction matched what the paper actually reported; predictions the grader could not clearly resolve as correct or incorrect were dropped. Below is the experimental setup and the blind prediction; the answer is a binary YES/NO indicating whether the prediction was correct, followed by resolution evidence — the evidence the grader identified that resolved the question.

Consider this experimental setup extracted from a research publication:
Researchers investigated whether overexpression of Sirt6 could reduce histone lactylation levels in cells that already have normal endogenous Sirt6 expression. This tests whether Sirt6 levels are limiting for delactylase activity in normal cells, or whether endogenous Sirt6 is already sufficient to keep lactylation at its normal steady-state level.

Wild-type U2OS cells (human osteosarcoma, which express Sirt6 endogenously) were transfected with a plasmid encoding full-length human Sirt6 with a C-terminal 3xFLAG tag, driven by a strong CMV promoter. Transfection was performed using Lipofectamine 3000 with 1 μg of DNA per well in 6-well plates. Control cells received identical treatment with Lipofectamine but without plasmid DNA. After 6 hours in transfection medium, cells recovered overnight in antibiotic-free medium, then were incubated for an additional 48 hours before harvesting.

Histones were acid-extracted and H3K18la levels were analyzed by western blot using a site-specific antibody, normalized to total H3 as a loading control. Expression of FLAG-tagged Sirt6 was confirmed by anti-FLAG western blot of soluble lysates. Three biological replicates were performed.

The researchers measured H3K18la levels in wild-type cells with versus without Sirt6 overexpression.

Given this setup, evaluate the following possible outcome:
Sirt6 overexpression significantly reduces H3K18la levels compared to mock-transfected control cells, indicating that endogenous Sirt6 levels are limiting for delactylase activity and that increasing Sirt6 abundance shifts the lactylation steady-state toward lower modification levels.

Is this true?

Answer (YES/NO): YES